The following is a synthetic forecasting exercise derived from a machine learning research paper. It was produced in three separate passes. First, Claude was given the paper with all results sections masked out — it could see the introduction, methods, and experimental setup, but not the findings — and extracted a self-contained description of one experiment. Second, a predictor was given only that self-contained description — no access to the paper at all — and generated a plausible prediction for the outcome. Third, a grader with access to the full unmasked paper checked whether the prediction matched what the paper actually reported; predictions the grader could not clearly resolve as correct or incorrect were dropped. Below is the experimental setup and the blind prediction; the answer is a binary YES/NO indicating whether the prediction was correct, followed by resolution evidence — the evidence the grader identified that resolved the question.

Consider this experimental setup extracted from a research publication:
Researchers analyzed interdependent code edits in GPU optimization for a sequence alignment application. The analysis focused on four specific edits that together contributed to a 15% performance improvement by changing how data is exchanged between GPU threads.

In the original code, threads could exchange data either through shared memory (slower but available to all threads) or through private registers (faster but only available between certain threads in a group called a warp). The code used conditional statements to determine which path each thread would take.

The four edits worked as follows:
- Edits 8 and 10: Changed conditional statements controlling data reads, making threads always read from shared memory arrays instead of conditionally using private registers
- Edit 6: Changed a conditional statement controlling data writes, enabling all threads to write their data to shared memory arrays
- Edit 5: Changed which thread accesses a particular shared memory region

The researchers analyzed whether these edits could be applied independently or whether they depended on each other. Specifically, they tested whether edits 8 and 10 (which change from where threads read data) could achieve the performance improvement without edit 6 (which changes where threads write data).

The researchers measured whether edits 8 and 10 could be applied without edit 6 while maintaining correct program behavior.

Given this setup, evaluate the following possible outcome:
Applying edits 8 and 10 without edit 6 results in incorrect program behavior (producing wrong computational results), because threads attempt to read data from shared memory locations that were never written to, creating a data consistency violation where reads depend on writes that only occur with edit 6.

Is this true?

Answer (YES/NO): YES